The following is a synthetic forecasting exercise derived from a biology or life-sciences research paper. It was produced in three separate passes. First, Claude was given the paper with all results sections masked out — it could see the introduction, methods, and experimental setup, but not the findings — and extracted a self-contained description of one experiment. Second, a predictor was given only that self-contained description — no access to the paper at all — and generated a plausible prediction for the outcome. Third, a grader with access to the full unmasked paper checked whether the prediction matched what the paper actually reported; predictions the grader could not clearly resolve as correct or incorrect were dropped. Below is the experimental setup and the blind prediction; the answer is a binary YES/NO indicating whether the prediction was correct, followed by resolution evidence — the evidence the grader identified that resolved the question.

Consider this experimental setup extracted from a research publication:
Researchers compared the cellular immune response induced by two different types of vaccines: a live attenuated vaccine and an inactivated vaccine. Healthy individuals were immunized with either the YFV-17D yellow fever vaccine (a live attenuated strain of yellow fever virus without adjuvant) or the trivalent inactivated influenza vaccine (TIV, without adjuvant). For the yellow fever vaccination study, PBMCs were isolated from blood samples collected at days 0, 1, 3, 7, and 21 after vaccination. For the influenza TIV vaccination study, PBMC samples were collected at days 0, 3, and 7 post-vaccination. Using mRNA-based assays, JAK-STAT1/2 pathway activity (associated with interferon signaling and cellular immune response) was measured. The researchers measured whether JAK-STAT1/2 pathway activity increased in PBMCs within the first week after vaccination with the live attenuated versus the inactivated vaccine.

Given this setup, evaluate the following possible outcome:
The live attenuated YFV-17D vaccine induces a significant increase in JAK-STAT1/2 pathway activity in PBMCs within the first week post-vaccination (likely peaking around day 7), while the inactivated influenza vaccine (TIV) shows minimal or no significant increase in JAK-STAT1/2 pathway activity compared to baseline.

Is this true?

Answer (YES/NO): YES